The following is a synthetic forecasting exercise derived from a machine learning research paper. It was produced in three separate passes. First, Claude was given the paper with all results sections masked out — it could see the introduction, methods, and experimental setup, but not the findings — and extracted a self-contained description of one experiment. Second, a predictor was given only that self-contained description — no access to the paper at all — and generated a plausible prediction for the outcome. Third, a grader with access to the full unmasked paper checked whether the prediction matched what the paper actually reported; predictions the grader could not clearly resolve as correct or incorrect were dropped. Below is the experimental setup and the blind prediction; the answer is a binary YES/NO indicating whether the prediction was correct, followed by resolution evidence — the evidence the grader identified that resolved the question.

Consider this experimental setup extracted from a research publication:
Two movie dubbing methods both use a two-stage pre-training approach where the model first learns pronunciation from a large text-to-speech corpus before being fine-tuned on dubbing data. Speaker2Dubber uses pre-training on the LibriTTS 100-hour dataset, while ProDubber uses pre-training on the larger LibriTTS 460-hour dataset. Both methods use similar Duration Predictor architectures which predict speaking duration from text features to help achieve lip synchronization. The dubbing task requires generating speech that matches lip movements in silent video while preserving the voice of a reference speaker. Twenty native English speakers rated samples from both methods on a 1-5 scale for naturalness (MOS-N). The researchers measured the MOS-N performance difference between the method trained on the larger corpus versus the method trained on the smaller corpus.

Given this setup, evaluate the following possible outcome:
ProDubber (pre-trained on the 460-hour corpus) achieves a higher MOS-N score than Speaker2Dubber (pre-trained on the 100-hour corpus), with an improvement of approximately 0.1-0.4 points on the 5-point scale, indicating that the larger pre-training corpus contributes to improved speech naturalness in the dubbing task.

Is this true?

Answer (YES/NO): NO